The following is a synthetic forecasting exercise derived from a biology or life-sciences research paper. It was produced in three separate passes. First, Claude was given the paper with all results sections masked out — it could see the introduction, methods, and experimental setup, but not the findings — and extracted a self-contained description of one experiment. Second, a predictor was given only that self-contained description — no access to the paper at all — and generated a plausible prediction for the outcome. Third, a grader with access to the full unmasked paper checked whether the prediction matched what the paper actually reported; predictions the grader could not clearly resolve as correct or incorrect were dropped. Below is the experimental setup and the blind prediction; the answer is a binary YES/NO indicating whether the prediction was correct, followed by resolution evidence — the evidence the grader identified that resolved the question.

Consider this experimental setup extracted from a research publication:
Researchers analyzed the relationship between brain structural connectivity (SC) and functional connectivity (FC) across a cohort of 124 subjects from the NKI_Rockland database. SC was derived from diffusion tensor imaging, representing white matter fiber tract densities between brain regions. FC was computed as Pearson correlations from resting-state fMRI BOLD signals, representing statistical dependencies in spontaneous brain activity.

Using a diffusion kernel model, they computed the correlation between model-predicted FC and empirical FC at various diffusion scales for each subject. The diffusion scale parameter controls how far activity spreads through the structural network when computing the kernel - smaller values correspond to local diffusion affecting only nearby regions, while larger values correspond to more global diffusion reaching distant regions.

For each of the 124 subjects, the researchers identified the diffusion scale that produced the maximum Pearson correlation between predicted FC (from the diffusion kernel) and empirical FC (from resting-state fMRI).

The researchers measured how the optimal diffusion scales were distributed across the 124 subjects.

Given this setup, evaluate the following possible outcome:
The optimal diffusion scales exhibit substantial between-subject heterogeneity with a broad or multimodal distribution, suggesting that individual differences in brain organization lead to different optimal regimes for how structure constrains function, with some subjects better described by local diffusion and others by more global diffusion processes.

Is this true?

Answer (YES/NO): YES